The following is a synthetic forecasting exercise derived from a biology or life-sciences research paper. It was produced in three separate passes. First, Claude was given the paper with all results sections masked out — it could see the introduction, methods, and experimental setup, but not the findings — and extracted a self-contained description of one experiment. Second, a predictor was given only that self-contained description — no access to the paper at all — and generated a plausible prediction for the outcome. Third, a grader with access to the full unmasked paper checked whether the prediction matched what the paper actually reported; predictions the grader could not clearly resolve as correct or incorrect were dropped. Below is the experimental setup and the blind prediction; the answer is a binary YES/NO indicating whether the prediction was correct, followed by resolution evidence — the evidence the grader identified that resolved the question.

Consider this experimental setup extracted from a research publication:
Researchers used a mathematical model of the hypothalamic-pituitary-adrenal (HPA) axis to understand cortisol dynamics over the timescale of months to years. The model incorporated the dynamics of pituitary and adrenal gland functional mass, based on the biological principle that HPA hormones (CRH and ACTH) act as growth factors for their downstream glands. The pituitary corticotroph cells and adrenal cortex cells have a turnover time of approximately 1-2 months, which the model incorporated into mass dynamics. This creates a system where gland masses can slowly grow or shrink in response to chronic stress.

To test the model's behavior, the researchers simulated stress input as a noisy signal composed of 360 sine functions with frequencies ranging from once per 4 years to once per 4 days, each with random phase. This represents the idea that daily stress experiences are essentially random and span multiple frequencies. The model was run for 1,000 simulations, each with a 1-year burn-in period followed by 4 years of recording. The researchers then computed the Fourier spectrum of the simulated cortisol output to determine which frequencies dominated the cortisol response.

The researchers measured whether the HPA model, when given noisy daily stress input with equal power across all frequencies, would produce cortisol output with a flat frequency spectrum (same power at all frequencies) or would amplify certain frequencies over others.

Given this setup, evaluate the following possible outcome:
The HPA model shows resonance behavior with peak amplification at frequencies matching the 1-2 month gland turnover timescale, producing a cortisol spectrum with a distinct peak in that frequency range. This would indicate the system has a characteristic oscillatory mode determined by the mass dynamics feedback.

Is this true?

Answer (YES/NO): NO